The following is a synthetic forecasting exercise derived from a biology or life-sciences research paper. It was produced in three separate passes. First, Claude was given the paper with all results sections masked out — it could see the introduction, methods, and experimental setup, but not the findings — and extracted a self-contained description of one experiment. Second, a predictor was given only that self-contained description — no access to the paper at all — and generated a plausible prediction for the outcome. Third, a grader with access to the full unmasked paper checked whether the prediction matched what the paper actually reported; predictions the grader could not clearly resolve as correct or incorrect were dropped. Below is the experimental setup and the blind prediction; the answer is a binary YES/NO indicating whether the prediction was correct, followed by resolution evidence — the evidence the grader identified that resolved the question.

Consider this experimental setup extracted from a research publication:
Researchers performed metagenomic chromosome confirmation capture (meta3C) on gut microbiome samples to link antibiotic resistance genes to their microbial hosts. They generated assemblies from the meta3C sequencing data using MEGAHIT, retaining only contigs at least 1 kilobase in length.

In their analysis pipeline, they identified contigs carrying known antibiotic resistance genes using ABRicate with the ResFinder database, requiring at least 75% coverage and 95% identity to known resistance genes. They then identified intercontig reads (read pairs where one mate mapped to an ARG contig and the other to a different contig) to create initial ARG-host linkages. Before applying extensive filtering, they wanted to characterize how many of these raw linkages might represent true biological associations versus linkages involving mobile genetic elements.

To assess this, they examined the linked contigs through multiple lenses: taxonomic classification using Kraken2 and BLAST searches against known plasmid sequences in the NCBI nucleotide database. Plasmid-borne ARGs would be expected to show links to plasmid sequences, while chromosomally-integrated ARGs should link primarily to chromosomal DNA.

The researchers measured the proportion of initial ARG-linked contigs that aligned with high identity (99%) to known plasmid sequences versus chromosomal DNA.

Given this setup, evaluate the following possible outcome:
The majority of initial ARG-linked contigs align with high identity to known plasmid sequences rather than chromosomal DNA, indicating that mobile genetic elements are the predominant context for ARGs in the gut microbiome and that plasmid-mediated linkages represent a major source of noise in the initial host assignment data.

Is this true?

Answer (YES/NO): NO